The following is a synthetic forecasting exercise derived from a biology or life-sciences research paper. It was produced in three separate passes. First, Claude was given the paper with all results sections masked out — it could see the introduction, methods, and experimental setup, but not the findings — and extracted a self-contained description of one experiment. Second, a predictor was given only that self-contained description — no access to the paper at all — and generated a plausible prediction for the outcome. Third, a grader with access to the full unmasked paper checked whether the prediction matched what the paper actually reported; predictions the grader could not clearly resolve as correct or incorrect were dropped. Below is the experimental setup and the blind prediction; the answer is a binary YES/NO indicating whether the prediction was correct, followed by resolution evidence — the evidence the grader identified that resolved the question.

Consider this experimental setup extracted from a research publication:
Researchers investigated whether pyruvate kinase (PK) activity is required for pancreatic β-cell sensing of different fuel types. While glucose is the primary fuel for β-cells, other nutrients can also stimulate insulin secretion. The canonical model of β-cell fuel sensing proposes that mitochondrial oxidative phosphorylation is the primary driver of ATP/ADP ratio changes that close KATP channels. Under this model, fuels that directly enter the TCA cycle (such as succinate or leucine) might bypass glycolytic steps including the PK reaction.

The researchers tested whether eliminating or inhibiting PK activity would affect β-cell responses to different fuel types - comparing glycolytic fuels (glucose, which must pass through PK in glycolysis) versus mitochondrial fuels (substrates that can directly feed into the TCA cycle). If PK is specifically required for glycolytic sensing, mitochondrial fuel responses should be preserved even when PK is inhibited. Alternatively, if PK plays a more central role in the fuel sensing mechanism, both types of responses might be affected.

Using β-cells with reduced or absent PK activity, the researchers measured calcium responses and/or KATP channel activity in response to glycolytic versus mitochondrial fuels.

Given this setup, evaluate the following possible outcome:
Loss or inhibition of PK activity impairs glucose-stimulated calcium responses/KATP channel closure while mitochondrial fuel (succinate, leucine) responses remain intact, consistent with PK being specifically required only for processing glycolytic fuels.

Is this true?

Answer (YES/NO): NO